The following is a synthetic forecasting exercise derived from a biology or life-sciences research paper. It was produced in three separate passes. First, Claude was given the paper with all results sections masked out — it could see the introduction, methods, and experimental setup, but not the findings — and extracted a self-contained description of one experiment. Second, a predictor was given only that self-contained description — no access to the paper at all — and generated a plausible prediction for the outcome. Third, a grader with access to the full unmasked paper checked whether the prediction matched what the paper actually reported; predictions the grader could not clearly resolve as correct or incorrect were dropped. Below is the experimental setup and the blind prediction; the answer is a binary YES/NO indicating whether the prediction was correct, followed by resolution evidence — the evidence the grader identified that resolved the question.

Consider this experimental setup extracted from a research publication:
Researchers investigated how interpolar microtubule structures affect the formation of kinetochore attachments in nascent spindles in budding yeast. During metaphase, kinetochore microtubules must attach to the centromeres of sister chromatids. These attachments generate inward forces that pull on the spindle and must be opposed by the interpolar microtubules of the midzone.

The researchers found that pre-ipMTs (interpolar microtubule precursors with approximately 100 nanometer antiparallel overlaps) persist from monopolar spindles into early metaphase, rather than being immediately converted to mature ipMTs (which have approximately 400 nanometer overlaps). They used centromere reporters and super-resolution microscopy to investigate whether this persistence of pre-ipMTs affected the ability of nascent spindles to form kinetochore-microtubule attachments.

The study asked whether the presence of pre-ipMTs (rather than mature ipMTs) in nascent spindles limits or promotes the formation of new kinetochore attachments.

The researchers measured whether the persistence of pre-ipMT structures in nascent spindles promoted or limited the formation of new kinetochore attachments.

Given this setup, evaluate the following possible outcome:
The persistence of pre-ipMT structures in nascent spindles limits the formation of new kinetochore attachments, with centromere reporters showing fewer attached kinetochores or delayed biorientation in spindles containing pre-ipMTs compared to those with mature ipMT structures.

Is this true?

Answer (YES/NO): YES